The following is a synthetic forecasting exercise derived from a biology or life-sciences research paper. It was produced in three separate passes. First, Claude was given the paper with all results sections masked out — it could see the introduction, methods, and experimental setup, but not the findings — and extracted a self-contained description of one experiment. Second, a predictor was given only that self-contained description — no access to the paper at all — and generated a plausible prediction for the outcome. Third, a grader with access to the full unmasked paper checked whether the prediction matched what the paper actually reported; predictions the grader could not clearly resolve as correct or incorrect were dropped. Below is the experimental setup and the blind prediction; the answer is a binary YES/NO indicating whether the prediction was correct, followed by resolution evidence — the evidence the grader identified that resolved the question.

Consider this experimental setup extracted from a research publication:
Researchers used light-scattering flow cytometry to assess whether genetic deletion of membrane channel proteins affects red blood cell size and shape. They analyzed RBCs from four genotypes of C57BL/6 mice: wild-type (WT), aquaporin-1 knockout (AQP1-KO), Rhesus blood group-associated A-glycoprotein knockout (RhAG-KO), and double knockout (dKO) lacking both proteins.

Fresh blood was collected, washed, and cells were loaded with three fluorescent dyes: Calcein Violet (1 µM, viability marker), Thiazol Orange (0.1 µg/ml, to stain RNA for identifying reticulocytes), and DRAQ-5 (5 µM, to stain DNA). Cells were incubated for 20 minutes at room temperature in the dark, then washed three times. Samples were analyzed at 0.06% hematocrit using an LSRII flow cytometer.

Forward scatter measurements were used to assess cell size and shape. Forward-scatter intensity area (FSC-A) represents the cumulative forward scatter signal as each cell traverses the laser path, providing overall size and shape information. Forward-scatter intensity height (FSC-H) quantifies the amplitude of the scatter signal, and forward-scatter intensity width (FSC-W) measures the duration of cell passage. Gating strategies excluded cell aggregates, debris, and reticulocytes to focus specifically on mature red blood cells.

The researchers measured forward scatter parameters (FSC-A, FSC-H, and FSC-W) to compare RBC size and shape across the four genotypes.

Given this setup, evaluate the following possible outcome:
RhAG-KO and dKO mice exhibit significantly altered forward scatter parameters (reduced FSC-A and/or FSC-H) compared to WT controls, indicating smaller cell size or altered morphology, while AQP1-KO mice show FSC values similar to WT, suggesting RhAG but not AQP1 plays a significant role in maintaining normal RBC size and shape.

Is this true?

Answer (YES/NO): NO